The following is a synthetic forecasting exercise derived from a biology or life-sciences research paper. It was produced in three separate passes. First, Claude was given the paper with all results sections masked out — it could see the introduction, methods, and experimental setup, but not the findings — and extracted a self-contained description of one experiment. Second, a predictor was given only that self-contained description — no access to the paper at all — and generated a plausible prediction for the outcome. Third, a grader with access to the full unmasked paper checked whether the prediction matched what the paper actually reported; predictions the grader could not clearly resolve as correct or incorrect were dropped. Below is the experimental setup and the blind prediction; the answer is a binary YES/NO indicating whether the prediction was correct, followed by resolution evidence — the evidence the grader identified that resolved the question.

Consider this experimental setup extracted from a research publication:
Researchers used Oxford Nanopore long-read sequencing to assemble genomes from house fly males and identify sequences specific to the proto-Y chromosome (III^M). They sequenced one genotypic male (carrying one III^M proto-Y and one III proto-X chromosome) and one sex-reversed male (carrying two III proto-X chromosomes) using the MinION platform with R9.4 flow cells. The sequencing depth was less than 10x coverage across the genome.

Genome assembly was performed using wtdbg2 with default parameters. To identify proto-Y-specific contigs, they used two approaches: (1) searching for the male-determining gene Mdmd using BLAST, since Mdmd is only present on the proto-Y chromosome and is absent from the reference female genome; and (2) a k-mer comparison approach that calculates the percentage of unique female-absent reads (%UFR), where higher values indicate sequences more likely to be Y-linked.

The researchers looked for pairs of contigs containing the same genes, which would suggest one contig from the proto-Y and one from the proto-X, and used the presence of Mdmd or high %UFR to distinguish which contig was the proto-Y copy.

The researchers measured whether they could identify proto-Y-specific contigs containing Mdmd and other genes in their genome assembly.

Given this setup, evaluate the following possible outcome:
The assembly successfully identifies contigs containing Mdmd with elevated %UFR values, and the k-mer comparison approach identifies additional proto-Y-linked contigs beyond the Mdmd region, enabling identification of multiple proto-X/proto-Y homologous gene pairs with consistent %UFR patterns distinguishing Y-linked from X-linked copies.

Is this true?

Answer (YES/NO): NO